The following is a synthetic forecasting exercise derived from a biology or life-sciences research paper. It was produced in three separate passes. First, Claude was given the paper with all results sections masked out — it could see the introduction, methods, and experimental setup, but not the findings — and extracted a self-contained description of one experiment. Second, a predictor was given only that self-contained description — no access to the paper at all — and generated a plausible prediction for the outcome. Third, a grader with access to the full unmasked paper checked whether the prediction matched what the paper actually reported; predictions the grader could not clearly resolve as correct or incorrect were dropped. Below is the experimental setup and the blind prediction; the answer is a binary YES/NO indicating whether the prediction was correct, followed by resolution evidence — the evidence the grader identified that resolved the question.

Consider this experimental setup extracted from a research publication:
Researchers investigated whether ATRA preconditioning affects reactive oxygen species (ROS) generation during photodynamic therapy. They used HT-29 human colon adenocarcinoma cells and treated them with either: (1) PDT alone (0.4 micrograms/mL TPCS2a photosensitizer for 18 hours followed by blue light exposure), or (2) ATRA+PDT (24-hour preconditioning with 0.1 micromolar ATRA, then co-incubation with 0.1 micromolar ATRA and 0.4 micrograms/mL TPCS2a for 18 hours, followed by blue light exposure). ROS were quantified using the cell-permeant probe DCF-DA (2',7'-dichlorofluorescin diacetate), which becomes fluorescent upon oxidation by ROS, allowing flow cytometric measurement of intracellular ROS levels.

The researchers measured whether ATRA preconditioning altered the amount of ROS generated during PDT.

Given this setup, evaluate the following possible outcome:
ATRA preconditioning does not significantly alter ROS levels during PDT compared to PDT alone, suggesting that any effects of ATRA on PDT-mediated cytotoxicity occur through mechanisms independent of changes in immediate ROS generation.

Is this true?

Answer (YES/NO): YES